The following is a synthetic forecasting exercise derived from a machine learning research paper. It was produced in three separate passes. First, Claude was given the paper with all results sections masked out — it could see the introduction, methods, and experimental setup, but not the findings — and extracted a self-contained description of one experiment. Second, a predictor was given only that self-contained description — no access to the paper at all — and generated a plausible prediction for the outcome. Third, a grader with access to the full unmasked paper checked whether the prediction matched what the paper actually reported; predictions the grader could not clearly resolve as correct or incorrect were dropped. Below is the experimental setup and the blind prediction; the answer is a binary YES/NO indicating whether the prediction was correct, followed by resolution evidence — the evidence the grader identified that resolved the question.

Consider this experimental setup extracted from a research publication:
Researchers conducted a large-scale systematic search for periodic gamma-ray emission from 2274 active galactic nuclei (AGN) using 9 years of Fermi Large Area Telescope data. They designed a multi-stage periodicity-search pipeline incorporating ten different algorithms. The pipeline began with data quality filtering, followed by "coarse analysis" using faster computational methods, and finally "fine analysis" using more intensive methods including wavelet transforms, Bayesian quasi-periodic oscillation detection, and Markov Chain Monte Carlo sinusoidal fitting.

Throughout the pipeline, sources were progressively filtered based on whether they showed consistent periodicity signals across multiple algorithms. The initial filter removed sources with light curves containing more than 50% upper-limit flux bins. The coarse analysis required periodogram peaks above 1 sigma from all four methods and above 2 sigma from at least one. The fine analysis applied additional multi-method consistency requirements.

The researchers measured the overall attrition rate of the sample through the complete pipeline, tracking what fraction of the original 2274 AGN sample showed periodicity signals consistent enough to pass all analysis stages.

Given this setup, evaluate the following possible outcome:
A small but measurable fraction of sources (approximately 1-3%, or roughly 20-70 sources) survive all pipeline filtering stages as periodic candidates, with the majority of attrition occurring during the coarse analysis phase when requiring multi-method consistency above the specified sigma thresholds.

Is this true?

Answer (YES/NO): NO